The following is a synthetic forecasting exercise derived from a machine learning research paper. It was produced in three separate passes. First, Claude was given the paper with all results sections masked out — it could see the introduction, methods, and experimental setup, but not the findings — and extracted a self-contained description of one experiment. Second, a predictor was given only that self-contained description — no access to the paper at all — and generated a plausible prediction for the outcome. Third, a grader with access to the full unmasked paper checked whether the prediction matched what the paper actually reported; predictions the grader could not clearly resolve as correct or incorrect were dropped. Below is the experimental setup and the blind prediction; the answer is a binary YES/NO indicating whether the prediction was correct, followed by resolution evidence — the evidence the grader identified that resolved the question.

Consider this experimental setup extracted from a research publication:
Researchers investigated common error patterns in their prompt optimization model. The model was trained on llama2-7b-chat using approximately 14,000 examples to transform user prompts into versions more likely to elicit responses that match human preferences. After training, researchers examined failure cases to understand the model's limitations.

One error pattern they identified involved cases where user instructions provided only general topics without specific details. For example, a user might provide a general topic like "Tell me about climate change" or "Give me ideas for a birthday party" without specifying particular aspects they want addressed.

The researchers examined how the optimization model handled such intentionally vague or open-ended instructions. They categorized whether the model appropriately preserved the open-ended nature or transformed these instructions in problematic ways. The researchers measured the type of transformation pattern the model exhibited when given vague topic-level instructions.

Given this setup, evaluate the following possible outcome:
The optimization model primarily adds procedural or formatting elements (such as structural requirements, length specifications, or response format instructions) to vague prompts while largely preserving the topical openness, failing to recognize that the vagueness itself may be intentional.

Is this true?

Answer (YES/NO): NO